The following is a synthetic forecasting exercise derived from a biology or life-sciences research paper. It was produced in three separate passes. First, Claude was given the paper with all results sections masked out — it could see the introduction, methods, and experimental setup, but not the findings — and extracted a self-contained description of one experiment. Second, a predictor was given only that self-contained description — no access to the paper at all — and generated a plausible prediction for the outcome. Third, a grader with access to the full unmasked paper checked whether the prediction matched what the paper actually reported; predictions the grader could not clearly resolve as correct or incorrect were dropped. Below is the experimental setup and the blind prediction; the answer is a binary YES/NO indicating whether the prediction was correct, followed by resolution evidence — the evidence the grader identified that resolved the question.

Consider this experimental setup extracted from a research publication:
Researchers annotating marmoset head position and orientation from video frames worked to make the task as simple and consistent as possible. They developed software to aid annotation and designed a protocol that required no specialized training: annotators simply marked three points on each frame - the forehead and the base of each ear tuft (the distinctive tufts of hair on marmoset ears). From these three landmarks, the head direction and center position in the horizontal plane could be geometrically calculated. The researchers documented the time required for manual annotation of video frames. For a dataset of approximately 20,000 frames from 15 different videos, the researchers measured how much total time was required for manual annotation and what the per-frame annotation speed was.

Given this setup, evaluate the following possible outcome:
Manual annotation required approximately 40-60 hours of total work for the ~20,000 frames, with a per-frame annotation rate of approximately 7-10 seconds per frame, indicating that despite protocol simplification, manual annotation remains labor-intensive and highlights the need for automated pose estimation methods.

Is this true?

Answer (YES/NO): NO